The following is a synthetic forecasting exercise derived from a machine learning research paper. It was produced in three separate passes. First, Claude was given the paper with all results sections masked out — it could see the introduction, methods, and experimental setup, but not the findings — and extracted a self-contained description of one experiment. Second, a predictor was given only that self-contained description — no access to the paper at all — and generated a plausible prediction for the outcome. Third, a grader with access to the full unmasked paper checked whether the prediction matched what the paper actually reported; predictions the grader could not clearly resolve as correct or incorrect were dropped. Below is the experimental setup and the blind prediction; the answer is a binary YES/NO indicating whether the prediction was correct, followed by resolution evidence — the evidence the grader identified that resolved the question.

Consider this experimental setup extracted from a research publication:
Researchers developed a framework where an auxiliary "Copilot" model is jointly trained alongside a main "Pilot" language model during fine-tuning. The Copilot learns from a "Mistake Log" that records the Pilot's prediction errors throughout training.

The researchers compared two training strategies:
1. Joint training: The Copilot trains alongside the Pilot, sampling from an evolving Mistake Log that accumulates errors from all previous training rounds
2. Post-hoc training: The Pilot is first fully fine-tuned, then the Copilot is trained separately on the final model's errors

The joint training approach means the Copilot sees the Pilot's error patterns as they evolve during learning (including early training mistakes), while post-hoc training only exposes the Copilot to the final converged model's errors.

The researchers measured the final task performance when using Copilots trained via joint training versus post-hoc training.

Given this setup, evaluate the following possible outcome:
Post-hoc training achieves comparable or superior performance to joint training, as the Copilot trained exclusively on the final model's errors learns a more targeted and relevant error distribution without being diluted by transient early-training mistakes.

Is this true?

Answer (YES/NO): NO